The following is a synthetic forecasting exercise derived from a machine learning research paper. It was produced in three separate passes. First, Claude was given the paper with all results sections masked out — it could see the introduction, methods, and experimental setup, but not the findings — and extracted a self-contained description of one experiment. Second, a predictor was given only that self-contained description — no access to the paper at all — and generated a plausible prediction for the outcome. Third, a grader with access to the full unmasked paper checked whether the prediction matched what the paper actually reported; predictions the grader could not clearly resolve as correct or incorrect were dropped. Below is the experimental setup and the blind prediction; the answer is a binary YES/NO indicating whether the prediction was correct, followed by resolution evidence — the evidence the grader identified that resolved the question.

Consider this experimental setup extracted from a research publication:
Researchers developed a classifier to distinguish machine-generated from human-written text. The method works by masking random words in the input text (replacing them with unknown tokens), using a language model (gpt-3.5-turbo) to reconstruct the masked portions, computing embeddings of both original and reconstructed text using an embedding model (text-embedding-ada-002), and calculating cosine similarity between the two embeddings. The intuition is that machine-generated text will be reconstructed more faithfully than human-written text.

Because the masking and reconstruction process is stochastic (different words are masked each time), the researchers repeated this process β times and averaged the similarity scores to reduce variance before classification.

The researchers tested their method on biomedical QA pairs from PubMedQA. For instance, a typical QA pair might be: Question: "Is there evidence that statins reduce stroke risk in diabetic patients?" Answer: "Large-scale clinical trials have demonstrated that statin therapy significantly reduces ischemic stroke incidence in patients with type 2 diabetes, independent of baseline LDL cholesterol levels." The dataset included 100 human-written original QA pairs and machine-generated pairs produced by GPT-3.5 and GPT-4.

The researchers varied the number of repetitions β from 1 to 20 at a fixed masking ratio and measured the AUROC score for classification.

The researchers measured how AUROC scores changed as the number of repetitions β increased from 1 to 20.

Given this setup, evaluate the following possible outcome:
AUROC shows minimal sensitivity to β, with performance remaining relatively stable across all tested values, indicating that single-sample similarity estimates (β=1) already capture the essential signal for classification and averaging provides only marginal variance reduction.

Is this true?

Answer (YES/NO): NO